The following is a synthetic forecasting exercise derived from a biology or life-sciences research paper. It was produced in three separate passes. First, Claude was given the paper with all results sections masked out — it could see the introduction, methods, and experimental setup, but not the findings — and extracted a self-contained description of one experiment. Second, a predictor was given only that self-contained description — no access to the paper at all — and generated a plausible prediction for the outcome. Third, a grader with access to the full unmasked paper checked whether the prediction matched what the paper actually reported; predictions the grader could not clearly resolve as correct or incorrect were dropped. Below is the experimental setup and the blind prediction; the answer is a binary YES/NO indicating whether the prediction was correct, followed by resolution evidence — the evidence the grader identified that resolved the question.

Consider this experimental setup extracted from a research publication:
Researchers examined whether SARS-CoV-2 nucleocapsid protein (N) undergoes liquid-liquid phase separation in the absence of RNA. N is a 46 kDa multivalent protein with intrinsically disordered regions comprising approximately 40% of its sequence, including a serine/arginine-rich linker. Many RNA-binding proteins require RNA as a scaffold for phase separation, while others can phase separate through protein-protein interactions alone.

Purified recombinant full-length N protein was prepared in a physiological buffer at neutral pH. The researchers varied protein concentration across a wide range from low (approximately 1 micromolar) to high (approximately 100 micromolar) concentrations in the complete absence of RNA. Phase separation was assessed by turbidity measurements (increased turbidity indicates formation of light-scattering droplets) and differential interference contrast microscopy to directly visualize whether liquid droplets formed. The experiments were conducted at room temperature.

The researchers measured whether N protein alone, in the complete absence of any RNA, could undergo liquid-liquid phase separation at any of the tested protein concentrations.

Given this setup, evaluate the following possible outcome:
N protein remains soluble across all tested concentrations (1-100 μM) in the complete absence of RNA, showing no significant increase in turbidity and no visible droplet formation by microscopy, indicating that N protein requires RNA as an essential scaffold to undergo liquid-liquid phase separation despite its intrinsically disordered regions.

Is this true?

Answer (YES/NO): NO